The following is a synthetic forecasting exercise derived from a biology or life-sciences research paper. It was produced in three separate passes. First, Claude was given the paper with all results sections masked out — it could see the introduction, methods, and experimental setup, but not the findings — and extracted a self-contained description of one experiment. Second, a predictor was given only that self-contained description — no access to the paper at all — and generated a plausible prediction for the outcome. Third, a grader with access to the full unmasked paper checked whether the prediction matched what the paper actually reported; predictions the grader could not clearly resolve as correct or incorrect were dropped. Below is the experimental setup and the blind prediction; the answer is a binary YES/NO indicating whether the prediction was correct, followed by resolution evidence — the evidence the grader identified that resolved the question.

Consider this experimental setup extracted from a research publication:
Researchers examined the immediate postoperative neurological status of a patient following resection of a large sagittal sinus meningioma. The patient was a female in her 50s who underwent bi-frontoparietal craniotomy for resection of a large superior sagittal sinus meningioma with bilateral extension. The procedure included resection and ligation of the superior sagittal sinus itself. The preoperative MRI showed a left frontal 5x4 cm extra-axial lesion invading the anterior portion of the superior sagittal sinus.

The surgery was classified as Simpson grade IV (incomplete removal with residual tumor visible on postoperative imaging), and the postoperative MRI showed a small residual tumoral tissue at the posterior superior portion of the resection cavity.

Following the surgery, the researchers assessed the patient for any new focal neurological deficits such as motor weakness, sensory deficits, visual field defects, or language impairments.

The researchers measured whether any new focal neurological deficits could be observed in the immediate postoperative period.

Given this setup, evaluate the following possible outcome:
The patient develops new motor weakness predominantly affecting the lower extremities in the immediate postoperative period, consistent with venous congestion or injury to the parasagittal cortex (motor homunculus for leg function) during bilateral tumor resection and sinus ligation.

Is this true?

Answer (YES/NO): NO